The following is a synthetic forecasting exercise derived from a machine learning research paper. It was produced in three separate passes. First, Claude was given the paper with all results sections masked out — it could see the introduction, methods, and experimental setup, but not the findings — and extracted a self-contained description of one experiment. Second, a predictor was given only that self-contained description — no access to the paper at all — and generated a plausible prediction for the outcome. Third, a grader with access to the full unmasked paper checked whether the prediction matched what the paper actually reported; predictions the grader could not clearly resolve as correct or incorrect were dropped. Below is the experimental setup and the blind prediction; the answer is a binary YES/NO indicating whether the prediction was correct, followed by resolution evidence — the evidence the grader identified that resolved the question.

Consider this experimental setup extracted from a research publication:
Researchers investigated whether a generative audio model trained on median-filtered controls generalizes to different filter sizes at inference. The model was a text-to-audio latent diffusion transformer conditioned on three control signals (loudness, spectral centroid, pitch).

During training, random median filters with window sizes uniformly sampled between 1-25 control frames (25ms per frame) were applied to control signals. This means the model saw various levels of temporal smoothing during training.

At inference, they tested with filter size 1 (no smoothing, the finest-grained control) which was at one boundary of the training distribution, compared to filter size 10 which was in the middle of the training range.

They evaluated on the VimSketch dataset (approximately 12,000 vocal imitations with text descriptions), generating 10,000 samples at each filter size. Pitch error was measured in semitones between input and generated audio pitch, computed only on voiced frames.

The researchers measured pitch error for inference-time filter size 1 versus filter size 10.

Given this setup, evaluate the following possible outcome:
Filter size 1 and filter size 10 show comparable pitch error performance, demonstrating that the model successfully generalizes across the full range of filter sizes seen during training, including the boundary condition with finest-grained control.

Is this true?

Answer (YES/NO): NO